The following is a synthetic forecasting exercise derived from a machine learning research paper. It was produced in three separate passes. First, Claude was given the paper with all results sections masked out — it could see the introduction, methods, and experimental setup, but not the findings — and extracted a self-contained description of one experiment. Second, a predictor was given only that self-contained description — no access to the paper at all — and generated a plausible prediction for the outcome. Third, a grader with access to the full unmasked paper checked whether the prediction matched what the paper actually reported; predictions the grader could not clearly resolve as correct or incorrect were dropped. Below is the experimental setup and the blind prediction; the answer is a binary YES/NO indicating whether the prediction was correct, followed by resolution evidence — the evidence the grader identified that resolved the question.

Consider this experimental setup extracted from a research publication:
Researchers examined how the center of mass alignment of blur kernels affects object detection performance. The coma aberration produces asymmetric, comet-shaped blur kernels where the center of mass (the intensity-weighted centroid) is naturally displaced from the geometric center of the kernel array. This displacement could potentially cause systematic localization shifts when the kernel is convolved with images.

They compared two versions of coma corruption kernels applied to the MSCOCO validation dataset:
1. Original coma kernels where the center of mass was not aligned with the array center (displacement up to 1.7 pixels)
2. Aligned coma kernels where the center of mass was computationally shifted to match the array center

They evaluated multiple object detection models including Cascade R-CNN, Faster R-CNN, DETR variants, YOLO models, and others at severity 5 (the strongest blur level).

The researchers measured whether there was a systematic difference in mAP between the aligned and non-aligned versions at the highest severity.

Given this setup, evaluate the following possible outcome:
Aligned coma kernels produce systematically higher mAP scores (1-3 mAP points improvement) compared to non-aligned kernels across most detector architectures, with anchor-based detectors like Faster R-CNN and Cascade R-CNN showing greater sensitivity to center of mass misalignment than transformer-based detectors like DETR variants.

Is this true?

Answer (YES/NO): NO